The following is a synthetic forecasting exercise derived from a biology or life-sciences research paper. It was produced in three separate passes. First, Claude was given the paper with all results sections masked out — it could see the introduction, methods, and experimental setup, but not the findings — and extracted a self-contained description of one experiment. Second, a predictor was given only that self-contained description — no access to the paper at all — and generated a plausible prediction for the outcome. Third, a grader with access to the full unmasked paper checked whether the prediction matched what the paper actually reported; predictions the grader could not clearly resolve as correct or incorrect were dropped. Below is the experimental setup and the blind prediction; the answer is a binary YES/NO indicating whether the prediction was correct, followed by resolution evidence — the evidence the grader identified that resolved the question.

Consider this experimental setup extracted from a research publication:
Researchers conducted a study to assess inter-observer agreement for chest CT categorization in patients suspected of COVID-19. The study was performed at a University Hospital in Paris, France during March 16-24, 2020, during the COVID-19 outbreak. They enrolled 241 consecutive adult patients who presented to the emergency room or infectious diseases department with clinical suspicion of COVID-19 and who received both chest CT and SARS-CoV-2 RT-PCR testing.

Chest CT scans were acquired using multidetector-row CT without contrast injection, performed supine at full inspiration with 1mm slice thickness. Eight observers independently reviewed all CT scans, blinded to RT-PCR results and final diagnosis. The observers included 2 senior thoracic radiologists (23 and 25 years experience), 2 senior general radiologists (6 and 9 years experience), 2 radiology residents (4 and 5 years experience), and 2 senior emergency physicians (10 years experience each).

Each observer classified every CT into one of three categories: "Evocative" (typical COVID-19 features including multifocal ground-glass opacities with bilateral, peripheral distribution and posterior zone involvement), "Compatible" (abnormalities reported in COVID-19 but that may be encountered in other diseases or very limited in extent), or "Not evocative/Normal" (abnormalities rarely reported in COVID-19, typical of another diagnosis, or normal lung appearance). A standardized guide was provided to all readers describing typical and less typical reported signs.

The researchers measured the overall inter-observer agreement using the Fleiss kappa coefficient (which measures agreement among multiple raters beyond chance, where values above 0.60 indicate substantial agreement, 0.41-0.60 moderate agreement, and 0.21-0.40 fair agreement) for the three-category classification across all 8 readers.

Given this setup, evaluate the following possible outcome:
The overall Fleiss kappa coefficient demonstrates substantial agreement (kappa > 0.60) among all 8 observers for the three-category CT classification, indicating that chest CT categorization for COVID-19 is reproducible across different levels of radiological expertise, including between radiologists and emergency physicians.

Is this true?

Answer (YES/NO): YES